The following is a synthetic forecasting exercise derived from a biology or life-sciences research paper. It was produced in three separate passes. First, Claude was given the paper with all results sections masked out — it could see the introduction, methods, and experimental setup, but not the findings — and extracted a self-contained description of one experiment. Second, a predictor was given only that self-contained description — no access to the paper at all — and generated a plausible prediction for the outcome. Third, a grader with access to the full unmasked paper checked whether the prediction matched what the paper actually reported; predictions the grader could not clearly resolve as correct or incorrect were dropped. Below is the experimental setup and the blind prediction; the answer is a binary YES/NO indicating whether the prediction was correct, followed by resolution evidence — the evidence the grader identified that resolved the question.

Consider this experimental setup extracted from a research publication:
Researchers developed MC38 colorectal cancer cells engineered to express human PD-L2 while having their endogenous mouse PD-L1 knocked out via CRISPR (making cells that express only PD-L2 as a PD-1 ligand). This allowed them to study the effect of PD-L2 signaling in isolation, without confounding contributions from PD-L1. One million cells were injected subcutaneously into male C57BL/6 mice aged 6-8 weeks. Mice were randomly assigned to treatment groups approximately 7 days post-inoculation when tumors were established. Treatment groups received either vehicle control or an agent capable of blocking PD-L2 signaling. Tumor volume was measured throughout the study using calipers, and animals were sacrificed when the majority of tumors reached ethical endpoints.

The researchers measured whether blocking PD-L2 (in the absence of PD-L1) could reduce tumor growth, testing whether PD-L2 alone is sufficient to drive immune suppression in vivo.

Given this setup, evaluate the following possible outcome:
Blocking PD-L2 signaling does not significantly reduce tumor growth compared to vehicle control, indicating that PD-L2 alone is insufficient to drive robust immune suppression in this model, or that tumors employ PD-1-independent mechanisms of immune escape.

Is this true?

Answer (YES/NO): NO